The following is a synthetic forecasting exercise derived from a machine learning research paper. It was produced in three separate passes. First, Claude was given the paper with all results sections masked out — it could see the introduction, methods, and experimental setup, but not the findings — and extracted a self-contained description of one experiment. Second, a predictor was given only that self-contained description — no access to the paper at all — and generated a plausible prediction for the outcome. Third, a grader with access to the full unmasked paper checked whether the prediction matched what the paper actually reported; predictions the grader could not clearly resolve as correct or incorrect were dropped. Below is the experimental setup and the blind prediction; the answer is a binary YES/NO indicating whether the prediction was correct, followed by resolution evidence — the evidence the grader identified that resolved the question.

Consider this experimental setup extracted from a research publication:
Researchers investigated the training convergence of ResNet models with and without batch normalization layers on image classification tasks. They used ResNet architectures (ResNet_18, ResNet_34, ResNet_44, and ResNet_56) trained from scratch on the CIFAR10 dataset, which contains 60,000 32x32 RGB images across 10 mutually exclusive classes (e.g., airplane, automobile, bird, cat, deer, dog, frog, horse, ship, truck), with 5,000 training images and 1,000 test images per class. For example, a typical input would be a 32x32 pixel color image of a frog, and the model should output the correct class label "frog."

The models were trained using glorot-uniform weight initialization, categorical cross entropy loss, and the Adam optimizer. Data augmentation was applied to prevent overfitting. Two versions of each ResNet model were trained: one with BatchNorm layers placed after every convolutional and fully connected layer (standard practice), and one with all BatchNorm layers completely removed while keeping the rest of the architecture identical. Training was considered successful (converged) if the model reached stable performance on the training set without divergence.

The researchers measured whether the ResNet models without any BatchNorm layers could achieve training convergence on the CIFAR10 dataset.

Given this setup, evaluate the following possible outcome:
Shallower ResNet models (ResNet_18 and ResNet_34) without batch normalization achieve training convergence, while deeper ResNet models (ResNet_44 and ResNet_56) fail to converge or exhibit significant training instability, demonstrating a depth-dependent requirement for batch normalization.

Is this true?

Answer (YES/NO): NO